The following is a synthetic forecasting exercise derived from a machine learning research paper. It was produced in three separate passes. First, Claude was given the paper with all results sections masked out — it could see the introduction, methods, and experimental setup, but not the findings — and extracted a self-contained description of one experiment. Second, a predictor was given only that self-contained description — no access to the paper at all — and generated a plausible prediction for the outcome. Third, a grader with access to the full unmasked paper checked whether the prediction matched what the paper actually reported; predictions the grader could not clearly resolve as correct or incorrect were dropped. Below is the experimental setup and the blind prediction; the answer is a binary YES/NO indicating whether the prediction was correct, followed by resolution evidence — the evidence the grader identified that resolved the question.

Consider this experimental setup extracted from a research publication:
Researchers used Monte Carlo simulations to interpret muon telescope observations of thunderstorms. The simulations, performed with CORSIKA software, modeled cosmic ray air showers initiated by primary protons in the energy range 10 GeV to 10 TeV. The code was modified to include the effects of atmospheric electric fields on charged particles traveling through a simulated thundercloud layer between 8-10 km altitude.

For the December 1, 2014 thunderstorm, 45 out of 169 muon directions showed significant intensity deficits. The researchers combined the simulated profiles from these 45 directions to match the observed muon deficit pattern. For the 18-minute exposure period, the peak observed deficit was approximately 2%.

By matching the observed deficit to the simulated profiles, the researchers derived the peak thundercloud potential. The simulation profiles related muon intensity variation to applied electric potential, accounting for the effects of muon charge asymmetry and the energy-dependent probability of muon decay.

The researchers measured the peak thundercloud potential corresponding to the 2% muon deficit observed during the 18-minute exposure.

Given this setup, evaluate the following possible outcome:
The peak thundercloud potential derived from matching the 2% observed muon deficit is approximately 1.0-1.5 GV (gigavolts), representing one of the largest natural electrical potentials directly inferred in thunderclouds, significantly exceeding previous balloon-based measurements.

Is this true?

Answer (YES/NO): NO